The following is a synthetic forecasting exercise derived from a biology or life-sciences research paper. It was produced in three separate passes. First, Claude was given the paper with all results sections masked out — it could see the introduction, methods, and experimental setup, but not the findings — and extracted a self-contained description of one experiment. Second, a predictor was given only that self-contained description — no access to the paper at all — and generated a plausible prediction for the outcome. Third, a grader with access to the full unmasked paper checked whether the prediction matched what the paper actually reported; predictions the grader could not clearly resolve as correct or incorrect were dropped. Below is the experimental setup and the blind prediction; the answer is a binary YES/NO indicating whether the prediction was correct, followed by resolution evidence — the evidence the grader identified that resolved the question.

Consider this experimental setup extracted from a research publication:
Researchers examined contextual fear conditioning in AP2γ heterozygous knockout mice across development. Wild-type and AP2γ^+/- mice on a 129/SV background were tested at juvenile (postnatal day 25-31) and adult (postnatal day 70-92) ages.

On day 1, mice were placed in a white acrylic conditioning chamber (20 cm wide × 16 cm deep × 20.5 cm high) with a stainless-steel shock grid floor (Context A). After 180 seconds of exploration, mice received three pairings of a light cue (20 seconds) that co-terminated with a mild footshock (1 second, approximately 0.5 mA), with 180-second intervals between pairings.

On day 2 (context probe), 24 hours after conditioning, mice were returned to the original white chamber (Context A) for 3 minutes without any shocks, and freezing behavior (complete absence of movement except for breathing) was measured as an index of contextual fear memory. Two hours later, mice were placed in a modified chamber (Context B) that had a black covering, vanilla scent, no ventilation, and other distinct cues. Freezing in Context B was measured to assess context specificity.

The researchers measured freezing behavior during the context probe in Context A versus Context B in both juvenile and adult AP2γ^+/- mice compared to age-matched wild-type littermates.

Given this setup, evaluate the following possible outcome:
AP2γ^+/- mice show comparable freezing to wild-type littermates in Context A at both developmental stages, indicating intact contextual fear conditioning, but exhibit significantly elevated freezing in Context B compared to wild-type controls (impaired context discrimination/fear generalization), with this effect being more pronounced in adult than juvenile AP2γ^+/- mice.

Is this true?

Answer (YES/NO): NO